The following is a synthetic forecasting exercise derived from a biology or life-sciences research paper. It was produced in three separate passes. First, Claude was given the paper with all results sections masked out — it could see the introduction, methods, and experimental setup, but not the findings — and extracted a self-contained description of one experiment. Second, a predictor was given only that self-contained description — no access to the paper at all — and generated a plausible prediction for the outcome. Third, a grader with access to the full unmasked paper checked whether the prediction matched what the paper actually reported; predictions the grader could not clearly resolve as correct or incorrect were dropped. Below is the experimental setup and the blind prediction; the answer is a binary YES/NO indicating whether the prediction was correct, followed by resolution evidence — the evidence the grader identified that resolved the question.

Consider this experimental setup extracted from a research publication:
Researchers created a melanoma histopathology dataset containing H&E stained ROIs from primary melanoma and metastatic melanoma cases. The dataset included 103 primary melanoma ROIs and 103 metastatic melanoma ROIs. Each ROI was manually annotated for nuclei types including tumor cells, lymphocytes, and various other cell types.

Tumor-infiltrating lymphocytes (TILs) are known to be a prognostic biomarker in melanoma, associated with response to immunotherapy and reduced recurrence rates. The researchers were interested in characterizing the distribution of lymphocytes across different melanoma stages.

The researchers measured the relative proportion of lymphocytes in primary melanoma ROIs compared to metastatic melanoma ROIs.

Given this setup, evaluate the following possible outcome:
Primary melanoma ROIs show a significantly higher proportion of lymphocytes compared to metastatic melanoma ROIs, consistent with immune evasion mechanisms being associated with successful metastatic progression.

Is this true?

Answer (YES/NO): YES